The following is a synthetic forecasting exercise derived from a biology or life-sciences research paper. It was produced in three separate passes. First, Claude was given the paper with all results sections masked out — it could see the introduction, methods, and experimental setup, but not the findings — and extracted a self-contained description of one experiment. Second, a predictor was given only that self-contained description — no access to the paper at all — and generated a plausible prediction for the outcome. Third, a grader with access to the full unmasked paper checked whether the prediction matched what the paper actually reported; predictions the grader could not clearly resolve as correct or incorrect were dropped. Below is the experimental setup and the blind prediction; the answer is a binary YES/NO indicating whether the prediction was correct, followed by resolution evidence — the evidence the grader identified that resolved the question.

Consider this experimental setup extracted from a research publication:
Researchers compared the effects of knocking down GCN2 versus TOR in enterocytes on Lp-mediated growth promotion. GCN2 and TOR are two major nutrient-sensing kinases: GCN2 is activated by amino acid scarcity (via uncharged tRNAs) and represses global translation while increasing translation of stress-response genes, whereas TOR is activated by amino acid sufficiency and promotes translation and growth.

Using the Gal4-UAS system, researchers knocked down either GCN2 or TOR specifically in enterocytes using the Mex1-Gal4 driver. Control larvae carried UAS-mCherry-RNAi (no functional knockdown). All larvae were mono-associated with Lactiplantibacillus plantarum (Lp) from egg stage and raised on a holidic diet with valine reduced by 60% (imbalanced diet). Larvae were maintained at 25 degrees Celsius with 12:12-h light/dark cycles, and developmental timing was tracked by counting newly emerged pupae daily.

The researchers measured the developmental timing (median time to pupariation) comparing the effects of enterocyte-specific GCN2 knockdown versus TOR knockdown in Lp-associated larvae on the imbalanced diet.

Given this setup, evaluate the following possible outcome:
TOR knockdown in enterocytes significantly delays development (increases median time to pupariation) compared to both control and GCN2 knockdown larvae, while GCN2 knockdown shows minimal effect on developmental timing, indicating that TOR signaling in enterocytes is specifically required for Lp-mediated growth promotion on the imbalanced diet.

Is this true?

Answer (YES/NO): NO